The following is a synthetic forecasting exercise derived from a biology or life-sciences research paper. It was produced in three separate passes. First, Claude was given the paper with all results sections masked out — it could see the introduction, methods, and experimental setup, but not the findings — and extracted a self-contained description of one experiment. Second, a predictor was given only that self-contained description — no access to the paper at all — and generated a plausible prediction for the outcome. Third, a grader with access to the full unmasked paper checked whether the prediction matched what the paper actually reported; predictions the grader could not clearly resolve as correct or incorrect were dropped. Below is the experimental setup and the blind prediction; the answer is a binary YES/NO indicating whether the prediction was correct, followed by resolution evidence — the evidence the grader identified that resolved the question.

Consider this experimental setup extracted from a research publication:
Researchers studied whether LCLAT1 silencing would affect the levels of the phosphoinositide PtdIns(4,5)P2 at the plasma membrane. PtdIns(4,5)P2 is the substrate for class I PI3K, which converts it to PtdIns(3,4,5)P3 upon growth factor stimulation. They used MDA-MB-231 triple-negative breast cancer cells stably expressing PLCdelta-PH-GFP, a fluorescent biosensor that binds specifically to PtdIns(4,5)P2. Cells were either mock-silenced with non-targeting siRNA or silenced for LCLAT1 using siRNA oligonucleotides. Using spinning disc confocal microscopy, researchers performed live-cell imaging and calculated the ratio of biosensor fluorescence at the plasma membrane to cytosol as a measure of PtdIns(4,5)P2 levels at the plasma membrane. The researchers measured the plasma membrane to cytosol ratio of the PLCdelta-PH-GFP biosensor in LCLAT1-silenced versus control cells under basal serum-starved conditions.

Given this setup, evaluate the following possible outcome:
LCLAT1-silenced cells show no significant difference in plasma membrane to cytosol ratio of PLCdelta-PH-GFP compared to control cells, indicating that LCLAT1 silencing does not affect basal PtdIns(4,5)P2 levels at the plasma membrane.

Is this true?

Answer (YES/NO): NO